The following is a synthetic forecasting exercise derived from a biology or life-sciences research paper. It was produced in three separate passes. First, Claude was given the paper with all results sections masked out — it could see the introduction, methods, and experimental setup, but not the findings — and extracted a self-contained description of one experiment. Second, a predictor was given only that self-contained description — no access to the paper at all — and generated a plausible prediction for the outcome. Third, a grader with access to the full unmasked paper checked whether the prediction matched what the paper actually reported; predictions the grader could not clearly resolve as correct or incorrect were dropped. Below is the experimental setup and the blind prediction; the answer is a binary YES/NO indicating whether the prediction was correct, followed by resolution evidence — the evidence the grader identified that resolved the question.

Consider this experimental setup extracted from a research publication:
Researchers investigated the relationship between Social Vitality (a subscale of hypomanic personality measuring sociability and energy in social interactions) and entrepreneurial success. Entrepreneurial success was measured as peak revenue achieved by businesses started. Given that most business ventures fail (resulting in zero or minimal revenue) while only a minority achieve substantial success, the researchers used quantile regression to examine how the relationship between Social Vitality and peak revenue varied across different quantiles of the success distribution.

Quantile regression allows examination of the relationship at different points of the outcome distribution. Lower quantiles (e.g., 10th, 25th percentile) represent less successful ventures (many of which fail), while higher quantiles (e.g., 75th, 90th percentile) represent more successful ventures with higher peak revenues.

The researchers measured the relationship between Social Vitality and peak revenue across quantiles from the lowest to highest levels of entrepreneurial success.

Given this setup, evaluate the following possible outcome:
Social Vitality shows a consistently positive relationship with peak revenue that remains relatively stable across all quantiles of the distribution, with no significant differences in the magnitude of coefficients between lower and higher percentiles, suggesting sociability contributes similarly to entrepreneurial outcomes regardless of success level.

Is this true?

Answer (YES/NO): NO